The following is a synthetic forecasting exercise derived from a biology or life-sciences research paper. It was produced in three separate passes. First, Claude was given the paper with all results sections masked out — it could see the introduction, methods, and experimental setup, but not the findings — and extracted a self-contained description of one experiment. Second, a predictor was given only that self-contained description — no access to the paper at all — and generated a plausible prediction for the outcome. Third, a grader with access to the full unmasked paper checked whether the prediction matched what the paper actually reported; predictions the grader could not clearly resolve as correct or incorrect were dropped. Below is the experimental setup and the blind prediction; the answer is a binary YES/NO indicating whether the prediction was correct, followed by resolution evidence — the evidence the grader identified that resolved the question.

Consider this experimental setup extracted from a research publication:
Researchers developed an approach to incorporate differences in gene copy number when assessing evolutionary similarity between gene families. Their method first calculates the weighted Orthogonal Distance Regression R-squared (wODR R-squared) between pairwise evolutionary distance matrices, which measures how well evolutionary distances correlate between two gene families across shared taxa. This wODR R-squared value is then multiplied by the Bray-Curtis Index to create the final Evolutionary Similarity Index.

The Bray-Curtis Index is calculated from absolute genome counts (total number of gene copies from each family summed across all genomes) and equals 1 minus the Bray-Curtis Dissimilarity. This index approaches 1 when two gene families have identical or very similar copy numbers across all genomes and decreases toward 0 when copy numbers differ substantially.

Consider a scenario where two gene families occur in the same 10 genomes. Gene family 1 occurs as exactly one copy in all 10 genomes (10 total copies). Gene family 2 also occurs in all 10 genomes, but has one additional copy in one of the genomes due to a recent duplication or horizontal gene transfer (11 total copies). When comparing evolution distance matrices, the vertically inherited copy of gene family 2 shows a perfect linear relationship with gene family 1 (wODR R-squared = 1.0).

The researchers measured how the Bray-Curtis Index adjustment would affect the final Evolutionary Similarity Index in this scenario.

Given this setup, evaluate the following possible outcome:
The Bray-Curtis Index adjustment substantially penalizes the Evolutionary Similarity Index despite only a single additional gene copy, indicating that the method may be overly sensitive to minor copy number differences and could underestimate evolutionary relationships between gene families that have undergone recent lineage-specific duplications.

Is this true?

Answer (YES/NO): NO